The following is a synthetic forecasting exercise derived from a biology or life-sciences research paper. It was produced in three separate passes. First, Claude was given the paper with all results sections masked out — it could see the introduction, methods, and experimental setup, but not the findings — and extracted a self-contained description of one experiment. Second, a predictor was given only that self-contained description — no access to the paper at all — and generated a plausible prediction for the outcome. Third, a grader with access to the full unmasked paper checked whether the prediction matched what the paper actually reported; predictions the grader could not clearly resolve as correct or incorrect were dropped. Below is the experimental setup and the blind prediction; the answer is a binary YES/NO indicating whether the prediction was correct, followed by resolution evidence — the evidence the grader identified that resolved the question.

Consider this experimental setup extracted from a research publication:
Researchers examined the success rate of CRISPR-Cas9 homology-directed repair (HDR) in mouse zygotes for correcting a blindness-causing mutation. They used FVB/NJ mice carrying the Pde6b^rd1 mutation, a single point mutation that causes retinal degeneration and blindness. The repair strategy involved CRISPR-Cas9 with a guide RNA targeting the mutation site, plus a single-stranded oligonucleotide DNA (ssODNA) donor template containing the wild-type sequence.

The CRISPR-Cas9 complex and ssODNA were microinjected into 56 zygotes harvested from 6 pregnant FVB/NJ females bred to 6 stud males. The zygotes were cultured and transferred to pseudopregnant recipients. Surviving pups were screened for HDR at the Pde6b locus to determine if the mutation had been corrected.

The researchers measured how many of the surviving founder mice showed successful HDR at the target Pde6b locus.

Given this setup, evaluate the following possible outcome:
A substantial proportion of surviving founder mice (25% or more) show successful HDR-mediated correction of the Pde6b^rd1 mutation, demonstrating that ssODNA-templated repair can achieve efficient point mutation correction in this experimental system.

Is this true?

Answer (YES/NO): NO